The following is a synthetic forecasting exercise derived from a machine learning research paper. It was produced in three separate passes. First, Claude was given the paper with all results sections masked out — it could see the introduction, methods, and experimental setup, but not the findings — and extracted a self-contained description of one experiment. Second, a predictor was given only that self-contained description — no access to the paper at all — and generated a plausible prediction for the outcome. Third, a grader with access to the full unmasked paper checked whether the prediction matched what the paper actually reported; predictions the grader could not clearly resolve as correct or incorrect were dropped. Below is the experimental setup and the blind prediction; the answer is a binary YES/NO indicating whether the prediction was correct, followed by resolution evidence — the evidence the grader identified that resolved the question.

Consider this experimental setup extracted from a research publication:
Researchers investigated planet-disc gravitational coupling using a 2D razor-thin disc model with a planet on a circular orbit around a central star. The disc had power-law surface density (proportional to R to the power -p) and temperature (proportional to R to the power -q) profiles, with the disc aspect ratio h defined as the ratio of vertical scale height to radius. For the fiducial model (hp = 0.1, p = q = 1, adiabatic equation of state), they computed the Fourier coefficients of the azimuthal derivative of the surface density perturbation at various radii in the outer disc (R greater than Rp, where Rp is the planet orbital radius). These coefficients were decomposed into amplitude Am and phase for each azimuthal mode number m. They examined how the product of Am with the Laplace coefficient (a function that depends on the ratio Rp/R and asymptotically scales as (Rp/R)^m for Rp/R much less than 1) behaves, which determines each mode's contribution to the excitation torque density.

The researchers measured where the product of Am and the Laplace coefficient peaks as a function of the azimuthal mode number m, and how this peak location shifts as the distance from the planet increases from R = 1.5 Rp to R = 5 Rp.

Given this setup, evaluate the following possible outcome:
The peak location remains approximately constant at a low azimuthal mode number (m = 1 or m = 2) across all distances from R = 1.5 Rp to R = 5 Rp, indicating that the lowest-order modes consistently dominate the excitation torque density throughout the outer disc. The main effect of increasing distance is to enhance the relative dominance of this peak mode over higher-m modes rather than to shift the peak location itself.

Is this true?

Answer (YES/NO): NO